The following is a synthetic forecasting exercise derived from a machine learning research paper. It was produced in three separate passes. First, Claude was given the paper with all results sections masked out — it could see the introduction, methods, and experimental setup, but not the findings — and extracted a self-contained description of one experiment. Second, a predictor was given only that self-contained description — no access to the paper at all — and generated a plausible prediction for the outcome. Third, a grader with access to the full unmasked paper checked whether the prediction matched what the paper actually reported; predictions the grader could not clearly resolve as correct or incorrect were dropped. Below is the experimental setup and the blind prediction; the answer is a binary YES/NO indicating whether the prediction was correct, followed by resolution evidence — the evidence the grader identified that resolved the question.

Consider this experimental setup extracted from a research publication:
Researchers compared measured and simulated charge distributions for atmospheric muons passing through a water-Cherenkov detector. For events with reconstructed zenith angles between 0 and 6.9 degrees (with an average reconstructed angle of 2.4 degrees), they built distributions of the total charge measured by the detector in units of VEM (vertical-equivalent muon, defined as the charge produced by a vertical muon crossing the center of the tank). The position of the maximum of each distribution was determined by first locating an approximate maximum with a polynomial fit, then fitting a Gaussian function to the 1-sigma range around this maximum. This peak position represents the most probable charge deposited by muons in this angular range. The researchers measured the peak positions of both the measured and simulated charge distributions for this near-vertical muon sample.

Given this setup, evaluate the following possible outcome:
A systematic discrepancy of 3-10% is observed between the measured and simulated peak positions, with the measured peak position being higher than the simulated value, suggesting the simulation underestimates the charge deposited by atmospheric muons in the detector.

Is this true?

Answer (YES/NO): NO